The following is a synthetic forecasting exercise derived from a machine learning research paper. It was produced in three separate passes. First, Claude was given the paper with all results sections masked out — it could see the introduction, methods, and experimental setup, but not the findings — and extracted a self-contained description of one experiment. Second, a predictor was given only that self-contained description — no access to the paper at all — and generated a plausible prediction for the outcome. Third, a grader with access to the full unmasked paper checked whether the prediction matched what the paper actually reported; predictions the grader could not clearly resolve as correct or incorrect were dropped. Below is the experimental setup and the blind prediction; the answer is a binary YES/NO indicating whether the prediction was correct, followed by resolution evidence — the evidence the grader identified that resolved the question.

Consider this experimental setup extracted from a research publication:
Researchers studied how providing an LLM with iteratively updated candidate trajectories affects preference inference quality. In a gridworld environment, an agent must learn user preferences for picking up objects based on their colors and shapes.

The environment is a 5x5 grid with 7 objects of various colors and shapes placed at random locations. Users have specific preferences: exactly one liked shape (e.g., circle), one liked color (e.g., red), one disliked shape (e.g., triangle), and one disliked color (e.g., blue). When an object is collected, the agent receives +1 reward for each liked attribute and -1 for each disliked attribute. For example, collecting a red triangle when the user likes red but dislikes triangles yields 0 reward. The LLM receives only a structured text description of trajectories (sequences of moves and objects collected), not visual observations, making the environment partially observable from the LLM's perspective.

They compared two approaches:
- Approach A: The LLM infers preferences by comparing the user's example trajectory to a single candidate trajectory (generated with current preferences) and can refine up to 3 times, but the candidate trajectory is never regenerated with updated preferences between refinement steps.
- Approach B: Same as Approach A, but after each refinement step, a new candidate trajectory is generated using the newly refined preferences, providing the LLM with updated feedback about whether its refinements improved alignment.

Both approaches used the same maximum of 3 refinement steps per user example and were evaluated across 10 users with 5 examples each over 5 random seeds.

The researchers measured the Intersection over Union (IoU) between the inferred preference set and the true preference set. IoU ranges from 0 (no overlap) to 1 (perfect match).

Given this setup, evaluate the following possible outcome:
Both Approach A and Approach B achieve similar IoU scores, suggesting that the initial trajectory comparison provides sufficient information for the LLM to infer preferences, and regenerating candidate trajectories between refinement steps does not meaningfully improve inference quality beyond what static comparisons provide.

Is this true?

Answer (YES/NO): NO